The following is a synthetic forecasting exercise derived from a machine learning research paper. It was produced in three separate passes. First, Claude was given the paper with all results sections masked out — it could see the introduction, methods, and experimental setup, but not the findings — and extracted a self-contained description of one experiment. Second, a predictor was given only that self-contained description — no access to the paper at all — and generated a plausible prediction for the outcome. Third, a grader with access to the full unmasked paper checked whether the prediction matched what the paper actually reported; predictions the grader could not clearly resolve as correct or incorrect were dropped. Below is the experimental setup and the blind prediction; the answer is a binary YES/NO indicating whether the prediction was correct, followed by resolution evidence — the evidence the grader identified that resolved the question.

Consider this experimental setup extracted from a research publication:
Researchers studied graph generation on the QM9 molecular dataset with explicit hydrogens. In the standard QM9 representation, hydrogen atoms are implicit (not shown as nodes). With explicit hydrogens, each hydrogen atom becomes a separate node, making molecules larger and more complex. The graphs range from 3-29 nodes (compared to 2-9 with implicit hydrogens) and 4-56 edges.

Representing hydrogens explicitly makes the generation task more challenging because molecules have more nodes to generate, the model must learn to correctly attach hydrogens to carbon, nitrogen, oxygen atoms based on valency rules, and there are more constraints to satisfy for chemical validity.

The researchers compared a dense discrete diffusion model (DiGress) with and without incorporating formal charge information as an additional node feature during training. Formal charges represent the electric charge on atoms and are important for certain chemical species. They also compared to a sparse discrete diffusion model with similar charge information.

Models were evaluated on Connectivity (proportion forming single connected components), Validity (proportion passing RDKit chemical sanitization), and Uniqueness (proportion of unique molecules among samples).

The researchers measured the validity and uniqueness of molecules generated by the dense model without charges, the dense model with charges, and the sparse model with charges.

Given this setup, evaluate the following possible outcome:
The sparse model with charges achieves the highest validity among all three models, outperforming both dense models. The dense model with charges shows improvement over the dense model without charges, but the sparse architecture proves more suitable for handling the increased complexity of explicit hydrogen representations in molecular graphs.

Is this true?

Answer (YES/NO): YES